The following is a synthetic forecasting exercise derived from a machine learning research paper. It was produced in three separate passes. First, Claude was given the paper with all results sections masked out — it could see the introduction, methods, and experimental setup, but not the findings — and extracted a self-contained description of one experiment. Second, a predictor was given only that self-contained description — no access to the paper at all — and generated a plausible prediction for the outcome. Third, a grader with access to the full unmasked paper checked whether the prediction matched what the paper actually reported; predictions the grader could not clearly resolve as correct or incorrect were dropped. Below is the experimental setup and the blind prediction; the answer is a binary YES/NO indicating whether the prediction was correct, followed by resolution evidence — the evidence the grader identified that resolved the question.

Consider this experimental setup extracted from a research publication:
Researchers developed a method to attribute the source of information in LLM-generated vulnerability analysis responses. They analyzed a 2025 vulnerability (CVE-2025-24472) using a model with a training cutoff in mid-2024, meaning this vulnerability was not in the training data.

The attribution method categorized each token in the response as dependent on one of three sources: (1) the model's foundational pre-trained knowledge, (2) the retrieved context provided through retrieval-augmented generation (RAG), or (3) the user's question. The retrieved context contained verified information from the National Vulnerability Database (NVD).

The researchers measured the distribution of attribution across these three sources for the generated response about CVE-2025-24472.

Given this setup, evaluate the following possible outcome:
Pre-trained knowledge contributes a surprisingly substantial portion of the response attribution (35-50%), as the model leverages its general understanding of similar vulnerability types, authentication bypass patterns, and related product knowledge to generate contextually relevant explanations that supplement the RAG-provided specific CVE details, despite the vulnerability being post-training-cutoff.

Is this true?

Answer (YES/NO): NO